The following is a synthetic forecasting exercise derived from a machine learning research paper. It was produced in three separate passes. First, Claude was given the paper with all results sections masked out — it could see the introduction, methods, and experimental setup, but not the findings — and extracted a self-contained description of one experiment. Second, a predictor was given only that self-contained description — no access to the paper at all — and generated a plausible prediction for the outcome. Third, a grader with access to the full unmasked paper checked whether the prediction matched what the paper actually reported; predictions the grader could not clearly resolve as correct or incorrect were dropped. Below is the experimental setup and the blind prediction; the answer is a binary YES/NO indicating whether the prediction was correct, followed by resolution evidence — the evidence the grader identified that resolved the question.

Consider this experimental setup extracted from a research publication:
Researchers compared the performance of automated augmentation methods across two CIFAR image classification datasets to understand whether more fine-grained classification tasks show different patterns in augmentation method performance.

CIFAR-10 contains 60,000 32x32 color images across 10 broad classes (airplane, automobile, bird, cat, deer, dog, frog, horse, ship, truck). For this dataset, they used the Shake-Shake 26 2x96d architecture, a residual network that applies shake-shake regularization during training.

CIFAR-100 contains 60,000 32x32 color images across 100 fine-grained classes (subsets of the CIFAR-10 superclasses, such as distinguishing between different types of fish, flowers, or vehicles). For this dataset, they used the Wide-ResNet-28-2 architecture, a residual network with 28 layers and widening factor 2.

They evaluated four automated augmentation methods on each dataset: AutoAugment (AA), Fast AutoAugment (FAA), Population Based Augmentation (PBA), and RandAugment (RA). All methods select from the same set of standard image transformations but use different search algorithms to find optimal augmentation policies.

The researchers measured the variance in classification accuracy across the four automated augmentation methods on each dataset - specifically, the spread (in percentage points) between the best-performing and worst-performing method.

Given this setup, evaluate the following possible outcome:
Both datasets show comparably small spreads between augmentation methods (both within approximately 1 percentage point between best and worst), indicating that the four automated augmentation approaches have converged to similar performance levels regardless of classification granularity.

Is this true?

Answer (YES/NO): YES